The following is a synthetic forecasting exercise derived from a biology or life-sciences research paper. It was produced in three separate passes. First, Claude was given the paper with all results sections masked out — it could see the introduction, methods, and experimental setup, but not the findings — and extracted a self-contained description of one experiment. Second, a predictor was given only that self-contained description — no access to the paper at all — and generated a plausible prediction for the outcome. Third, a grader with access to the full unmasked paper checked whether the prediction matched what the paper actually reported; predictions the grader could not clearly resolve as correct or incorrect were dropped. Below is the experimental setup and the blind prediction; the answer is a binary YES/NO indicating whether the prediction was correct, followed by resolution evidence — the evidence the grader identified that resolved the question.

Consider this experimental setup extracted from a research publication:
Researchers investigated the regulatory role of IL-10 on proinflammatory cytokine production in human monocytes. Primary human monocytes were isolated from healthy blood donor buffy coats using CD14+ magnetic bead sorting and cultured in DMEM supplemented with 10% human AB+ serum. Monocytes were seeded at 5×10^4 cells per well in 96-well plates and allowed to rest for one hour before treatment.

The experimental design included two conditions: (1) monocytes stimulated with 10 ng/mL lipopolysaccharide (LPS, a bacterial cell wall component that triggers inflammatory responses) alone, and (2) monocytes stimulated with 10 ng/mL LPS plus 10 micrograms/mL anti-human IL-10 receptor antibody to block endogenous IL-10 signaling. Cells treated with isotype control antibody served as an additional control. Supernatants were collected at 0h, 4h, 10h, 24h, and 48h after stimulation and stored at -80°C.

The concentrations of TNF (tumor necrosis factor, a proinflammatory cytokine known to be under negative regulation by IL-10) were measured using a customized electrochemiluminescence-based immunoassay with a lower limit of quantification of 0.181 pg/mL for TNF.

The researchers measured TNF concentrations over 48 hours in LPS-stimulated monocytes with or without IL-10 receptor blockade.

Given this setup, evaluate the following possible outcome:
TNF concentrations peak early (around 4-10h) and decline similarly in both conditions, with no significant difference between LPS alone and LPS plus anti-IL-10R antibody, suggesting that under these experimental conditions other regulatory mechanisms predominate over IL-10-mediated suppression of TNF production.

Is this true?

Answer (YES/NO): NO